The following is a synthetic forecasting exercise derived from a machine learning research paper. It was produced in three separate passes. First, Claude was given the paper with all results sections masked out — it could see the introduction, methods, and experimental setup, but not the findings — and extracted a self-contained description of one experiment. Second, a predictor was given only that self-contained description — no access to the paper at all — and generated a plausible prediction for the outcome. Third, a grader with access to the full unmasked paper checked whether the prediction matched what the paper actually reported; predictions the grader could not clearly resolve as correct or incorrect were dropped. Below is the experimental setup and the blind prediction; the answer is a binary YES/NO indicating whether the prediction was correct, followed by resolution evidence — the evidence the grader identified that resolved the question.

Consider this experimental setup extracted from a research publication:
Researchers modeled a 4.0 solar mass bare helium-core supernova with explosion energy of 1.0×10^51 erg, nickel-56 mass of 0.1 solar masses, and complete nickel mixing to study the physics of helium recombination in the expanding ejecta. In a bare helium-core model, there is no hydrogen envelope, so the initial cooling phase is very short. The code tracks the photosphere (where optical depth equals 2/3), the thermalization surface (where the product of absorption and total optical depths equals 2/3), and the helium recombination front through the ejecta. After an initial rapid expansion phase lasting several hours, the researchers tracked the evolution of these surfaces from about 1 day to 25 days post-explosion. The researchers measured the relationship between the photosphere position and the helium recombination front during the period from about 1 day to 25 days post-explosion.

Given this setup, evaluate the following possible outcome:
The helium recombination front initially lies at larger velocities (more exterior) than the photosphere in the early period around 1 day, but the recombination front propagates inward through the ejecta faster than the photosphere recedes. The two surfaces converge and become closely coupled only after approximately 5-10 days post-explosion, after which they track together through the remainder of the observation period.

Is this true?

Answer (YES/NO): NO